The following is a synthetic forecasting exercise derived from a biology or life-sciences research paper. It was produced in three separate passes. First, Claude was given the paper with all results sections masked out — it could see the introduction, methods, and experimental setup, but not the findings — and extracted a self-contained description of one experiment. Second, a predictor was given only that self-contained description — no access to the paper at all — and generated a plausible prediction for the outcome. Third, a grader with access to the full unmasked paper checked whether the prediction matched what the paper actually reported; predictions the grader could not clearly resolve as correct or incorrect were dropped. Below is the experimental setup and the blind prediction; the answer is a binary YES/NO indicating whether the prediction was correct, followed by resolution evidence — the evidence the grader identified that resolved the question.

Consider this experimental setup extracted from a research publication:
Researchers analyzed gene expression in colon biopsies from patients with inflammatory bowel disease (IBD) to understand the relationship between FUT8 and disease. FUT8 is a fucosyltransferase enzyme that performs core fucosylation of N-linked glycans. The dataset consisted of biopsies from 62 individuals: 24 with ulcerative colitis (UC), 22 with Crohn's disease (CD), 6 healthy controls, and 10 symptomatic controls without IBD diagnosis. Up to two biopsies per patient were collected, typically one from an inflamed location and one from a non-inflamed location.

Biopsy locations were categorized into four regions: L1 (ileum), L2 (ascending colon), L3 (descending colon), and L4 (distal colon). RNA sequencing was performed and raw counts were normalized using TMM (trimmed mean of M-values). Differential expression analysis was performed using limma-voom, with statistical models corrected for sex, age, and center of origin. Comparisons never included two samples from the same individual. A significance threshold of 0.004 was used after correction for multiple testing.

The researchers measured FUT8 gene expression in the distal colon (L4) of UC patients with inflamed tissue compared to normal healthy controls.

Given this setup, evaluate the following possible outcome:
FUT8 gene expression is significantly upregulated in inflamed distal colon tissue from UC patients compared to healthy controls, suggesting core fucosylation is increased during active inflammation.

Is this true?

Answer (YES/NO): YES